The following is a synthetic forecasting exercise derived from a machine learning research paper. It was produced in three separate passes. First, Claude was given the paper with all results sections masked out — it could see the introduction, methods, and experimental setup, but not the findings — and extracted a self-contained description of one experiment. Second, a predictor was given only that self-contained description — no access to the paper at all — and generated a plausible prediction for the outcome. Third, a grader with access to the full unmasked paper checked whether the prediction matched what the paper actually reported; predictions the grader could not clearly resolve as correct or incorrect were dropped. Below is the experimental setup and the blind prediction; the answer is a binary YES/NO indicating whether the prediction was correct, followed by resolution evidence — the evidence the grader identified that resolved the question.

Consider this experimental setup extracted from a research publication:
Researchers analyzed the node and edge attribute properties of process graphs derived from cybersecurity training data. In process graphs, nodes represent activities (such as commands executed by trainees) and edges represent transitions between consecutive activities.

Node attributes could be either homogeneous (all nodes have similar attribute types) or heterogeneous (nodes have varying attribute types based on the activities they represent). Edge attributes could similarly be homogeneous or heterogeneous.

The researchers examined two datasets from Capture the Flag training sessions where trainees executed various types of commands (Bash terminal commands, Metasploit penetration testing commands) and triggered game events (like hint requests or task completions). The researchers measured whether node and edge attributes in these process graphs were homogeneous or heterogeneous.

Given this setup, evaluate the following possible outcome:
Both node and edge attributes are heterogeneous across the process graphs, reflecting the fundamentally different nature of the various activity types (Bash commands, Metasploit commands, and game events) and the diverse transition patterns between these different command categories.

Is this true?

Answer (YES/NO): NO